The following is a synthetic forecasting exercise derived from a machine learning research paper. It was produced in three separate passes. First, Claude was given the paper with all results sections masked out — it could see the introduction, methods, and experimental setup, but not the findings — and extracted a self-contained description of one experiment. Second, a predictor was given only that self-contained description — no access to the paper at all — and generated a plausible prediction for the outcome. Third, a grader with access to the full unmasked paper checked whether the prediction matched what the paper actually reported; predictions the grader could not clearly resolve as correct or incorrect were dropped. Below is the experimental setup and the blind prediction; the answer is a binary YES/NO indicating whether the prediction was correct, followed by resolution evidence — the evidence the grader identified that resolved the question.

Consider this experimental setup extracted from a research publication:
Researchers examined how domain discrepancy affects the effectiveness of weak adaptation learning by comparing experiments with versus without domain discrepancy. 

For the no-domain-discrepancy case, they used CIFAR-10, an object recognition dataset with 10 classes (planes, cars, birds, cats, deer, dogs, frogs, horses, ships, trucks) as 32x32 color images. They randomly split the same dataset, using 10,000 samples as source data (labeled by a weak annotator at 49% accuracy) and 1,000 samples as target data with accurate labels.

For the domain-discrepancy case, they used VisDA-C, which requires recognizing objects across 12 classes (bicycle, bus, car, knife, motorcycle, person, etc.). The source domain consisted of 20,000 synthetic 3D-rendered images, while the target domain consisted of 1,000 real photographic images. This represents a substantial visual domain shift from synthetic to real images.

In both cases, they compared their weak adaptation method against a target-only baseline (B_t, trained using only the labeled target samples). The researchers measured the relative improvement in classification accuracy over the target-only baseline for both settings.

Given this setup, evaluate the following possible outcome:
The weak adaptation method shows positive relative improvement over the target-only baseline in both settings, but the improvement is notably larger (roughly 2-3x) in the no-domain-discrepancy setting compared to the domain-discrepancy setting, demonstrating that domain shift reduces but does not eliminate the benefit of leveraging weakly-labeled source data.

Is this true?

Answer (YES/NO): NO